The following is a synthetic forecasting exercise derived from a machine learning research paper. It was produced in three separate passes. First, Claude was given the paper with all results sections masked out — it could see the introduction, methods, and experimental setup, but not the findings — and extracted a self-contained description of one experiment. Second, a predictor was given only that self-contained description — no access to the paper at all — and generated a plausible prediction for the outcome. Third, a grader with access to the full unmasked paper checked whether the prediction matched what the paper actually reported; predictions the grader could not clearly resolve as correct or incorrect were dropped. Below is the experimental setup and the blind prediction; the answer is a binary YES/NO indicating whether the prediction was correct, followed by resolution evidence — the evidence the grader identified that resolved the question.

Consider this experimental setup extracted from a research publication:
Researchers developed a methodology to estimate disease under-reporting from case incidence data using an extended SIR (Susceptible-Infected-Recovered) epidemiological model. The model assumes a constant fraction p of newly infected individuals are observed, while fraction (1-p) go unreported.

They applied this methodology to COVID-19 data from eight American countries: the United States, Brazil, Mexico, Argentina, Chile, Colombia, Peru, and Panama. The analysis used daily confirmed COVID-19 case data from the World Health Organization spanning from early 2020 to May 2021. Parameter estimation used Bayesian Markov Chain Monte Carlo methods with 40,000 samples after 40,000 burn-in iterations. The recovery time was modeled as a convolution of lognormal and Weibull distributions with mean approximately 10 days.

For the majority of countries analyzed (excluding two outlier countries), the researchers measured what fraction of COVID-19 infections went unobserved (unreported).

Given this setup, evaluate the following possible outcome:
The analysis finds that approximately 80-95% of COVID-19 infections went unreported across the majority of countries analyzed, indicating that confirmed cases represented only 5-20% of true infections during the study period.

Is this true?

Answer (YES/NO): NO